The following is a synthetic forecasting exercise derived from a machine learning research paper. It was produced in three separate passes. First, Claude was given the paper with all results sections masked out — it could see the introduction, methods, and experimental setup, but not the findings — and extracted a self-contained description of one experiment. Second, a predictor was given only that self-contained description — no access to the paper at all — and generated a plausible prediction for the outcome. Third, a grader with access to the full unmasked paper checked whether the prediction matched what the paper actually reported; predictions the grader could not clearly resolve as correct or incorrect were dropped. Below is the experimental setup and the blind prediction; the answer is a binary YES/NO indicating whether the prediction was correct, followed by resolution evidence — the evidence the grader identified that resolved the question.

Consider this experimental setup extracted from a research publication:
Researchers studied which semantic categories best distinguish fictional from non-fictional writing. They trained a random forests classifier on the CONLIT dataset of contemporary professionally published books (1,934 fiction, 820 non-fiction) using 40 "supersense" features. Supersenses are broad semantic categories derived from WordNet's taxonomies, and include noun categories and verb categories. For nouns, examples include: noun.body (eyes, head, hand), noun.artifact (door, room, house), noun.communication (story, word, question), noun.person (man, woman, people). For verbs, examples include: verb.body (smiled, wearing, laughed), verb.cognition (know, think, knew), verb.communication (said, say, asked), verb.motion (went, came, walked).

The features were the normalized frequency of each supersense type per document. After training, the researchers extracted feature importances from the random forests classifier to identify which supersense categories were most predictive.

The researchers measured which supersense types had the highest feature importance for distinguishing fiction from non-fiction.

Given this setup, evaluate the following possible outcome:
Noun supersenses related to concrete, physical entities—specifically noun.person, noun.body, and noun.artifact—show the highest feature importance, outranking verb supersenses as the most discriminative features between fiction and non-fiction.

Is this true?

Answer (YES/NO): NO